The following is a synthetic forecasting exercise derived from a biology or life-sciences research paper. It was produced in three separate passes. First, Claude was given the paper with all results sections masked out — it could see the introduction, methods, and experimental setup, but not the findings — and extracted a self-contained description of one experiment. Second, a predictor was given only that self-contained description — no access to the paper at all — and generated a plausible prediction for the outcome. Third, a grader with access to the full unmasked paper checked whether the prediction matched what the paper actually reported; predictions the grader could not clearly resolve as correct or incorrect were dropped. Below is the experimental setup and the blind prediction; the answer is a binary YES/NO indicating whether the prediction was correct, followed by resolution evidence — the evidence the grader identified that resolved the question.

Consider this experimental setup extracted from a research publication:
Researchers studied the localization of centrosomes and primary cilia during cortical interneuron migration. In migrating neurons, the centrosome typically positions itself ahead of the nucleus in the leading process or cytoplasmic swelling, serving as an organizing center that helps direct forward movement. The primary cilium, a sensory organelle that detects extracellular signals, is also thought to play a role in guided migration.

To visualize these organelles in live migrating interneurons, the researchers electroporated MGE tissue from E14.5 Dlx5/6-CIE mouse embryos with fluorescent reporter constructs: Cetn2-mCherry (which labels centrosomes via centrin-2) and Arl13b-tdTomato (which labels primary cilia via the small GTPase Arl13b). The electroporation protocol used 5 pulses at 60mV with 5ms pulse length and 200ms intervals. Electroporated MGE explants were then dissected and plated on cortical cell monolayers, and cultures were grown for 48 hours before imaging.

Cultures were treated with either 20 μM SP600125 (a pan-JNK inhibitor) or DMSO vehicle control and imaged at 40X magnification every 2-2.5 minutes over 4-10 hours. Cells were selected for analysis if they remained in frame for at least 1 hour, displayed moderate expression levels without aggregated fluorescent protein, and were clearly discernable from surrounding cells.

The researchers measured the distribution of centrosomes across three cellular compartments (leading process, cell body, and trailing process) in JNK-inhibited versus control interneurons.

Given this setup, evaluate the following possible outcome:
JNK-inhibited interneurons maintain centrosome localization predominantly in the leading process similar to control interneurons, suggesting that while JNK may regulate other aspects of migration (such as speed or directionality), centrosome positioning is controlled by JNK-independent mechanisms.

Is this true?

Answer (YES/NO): NO